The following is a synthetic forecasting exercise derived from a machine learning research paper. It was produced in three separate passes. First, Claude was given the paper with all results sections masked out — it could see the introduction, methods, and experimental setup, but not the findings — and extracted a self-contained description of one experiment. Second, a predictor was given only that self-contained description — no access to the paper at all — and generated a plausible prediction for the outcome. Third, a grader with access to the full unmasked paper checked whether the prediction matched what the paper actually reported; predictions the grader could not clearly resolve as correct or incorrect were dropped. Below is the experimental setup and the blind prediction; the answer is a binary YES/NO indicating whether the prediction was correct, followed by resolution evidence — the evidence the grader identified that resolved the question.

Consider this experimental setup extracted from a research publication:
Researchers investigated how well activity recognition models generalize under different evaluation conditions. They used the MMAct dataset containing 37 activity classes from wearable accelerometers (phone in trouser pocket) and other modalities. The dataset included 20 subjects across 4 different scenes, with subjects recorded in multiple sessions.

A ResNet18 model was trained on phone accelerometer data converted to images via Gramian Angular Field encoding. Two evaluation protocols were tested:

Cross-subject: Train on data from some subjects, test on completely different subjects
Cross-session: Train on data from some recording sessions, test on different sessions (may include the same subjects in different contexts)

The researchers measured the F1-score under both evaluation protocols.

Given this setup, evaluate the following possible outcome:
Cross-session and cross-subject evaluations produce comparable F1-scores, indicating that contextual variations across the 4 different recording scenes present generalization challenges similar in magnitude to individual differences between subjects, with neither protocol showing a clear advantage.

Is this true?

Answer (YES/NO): NO